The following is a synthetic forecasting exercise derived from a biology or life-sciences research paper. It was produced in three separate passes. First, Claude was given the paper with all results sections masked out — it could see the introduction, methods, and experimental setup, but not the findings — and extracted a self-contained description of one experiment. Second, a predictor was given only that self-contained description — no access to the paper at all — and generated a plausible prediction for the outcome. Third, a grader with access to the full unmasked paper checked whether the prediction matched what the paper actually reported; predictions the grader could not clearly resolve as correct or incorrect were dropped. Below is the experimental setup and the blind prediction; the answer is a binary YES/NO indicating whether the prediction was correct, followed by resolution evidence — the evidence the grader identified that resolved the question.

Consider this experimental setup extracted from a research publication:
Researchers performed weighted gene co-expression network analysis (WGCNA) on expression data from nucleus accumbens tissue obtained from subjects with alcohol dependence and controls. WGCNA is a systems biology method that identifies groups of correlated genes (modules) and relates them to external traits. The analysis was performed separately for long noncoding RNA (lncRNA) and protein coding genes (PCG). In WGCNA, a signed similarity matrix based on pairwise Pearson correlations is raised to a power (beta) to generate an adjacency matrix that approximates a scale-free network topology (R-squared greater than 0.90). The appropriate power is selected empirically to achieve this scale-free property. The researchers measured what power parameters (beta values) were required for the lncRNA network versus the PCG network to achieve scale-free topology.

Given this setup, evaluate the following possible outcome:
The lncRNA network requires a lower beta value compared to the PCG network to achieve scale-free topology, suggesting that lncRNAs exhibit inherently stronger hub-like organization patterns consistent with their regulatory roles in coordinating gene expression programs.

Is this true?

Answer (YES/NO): YES